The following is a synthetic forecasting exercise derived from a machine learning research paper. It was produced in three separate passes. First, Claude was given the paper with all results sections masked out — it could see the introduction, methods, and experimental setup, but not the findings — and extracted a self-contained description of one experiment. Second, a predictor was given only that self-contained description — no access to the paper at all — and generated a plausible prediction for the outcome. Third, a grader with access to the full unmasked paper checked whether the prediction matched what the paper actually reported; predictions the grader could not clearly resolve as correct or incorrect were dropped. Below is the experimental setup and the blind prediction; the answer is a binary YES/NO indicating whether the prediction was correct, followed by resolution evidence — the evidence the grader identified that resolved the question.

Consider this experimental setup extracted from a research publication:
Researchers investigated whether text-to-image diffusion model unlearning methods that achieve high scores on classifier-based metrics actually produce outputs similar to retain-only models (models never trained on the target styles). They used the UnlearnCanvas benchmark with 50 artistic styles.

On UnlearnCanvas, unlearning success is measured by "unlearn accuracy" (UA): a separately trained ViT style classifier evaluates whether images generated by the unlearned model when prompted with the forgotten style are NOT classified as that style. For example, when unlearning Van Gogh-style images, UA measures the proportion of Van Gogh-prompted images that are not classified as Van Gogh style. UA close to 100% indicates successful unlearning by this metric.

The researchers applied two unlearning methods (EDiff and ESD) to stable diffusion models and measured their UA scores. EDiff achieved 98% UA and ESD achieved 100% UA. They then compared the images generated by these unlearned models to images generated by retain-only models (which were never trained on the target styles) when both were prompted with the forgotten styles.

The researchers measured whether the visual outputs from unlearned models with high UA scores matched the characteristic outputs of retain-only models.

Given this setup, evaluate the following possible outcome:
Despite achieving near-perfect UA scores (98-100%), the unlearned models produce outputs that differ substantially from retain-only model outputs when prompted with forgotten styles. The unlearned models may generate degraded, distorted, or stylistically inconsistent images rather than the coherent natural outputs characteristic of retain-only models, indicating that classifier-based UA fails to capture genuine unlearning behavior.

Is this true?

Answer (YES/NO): YES